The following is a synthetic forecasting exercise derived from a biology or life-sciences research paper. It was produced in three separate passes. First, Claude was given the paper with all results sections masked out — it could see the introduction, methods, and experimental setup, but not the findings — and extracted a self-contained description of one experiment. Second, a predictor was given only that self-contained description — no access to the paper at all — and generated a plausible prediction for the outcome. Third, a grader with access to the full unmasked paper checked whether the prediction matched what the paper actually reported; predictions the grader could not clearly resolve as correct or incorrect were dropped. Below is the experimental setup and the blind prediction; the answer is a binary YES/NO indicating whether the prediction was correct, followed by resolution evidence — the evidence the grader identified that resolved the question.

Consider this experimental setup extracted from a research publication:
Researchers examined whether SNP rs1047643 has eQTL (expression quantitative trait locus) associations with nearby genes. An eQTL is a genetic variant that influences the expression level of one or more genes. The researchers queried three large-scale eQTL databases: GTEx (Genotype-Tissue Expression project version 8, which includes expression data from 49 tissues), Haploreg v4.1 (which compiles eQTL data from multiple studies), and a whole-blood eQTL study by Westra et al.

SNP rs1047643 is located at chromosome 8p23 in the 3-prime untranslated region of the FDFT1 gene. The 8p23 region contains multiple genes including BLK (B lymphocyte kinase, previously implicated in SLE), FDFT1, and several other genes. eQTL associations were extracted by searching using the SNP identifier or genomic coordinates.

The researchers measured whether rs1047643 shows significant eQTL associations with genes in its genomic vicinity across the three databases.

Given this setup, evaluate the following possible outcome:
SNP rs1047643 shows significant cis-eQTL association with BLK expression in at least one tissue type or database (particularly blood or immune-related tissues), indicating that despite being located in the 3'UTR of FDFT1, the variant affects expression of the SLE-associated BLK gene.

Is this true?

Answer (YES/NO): YES